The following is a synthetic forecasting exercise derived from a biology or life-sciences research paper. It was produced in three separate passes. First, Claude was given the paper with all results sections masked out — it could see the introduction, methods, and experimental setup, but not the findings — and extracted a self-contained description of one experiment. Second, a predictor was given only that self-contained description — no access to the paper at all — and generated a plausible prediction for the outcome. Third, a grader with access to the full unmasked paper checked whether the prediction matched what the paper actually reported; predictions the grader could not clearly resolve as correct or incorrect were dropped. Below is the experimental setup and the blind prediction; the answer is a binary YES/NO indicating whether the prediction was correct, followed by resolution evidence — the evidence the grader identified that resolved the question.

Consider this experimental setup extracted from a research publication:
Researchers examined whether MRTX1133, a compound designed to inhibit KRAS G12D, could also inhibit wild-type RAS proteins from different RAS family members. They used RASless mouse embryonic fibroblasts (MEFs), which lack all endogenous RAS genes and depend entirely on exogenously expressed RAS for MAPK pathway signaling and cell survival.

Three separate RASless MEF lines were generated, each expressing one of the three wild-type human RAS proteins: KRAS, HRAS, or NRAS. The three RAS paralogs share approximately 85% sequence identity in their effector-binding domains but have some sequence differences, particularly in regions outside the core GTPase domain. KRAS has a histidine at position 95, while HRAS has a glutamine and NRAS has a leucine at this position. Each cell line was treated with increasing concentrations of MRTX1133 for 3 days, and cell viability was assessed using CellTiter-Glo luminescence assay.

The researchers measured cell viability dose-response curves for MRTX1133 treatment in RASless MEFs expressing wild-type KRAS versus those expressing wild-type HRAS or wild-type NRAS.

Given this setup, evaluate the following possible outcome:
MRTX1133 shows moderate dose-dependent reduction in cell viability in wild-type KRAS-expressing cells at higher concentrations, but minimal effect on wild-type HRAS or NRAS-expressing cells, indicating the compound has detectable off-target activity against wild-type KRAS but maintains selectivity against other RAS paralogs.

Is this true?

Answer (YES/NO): YES